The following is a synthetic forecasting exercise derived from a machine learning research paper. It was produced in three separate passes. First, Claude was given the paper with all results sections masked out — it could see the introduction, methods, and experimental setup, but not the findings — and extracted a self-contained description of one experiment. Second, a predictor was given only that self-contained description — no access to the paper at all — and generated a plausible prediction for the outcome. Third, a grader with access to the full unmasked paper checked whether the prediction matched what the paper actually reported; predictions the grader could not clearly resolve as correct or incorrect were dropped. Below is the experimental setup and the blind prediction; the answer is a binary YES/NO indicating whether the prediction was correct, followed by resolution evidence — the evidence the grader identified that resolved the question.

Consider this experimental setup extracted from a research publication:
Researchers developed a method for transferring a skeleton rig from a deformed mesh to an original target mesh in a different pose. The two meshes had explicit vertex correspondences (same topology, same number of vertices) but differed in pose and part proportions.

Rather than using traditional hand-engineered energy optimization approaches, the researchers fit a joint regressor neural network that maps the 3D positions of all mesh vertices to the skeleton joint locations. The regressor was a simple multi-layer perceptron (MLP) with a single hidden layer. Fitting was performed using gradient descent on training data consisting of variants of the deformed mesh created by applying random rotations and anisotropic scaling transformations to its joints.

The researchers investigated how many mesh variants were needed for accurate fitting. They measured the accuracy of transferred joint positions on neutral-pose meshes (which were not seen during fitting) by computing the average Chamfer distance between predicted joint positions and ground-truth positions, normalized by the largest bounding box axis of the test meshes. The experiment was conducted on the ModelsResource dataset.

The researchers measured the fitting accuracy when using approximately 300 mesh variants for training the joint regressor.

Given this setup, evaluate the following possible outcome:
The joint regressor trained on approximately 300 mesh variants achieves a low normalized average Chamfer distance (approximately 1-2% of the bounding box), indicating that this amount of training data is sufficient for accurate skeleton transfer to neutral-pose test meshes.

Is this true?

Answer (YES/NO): NO